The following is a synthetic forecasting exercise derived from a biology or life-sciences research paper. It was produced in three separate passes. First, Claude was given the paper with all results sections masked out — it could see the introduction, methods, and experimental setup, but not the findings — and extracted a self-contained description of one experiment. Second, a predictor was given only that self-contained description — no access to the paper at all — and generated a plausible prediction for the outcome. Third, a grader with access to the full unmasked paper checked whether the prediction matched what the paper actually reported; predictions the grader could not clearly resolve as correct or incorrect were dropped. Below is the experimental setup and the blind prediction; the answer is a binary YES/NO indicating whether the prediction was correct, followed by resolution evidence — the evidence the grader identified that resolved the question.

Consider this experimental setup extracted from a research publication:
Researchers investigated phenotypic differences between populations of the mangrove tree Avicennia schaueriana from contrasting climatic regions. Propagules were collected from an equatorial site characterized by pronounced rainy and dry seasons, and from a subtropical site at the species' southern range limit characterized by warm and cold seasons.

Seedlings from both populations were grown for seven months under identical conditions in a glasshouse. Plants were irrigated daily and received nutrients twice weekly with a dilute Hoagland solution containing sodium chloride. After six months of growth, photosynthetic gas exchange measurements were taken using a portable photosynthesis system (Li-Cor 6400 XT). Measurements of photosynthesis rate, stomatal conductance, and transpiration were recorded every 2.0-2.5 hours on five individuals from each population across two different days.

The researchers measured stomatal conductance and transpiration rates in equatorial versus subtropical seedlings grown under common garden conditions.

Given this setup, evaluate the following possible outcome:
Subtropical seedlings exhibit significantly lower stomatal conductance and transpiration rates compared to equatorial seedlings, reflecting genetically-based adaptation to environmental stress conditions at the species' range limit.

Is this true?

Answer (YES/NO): NO